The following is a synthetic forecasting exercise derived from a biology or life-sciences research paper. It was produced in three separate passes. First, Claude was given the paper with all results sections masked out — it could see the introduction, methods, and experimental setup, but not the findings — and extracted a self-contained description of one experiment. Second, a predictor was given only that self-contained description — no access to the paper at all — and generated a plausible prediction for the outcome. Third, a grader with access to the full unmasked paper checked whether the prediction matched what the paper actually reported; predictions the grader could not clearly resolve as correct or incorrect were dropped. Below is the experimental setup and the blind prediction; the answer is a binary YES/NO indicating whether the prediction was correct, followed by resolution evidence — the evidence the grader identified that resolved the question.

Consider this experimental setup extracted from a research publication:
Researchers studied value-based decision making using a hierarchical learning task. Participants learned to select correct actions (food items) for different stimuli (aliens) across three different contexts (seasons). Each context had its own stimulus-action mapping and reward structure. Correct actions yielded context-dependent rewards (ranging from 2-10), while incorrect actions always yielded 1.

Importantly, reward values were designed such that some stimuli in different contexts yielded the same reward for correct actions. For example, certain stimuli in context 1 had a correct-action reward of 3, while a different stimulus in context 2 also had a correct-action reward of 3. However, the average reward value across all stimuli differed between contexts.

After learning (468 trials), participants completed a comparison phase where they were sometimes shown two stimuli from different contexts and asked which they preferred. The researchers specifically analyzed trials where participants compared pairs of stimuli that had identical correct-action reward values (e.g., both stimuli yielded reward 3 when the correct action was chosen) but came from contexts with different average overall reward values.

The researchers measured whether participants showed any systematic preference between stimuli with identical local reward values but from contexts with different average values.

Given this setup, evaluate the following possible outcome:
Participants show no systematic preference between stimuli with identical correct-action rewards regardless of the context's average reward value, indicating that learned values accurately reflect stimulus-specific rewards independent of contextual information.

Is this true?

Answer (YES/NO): NO